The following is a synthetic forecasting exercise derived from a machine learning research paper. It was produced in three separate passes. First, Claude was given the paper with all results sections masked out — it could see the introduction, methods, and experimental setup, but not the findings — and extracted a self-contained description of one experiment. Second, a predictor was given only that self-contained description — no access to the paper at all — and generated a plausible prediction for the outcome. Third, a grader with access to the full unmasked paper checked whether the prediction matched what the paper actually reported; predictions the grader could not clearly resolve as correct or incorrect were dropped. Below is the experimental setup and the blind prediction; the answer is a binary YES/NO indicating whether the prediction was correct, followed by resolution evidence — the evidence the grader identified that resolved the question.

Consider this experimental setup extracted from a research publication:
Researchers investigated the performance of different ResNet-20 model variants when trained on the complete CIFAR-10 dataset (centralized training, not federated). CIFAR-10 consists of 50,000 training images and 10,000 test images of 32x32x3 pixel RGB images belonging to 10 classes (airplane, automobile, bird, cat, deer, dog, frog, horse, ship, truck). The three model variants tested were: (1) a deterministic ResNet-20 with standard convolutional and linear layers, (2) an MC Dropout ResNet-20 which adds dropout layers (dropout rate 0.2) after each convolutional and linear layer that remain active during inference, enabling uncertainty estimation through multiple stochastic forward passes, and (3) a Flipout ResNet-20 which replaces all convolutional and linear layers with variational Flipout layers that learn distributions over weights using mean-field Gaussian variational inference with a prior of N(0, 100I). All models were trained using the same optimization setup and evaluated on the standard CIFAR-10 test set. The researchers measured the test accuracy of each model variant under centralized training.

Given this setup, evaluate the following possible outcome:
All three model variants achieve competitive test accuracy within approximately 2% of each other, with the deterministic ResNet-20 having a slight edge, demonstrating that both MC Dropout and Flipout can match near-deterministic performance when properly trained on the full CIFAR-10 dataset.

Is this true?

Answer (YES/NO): NO